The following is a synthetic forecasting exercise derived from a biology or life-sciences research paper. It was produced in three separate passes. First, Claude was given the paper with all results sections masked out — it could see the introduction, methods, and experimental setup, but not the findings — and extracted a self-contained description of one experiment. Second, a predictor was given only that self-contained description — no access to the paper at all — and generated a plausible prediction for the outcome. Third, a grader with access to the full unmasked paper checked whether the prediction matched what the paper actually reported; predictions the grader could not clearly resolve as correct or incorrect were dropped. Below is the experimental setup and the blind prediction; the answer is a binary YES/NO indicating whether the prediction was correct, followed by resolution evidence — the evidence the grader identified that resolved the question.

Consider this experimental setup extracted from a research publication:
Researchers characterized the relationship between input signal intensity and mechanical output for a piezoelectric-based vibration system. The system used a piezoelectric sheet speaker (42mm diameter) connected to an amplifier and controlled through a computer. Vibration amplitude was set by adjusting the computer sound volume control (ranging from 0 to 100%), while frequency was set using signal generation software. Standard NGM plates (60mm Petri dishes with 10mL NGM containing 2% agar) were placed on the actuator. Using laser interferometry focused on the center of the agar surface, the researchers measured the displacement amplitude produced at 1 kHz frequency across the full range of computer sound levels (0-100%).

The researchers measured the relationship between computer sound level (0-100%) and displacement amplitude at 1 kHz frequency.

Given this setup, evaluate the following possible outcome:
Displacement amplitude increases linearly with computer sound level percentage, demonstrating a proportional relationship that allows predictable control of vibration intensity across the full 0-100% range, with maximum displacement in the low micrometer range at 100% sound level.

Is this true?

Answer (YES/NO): NO